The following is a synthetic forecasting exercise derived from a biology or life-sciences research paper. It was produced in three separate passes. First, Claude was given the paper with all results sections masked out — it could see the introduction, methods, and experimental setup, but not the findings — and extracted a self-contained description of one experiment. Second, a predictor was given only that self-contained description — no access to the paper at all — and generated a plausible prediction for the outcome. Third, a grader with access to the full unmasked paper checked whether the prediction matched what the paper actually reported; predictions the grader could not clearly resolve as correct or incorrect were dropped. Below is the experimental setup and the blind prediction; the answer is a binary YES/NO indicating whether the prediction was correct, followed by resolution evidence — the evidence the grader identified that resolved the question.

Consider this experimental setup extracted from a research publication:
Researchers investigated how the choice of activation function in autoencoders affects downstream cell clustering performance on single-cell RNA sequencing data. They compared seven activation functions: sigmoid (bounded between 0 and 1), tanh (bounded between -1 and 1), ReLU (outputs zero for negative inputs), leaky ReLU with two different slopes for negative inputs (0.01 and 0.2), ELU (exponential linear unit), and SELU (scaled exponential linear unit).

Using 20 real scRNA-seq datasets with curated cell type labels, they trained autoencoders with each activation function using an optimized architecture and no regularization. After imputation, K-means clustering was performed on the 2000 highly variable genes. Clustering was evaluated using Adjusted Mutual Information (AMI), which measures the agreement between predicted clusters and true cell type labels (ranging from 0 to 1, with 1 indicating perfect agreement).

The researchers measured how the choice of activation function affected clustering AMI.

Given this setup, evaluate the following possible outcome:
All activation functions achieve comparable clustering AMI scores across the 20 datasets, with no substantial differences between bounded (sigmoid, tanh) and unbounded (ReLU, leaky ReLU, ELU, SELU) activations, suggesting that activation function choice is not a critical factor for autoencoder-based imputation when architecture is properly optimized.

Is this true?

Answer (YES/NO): NO